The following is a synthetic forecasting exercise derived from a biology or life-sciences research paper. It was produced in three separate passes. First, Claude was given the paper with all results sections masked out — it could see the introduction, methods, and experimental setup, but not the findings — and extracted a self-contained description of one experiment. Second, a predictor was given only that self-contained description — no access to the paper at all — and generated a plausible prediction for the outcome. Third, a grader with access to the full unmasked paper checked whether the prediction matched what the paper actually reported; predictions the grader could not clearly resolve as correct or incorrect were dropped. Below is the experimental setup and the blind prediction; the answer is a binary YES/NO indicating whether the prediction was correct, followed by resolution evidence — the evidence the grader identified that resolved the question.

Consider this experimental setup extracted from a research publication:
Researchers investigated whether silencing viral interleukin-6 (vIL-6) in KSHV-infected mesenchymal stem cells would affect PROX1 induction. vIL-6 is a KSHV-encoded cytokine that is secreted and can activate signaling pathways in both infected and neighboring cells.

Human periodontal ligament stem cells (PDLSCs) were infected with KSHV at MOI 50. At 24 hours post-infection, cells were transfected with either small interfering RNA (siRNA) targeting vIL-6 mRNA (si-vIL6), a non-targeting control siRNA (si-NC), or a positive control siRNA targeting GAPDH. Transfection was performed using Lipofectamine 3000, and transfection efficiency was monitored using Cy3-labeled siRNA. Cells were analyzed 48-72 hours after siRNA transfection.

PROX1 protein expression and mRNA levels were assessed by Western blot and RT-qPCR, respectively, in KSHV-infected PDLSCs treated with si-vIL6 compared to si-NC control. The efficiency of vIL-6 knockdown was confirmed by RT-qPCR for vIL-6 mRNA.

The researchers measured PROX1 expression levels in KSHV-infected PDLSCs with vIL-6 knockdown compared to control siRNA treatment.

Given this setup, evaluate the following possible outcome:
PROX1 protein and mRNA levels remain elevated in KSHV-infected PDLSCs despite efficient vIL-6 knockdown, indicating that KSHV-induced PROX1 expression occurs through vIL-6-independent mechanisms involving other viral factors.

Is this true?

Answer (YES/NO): NO